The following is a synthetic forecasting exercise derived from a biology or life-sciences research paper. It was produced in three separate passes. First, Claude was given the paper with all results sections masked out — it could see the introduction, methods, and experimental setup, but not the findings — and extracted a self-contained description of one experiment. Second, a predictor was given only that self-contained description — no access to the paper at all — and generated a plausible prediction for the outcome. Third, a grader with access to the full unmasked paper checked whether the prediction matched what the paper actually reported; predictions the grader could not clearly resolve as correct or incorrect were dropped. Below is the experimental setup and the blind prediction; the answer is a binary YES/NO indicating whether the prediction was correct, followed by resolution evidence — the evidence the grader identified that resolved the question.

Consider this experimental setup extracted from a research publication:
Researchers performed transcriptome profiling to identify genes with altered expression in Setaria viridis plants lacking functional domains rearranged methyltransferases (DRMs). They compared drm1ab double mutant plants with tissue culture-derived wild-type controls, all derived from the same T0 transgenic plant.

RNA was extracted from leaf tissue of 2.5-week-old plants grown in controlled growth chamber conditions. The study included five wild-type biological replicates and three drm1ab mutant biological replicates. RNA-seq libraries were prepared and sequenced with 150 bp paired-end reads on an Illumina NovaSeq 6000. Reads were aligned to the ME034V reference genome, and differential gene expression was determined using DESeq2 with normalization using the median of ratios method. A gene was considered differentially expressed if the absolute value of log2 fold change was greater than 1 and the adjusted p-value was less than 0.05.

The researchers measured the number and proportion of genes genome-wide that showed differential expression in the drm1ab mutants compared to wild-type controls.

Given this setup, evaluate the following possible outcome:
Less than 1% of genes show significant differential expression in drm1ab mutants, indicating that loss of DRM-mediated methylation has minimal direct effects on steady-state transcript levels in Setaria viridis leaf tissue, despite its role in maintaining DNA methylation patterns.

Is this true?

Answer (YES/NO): NO